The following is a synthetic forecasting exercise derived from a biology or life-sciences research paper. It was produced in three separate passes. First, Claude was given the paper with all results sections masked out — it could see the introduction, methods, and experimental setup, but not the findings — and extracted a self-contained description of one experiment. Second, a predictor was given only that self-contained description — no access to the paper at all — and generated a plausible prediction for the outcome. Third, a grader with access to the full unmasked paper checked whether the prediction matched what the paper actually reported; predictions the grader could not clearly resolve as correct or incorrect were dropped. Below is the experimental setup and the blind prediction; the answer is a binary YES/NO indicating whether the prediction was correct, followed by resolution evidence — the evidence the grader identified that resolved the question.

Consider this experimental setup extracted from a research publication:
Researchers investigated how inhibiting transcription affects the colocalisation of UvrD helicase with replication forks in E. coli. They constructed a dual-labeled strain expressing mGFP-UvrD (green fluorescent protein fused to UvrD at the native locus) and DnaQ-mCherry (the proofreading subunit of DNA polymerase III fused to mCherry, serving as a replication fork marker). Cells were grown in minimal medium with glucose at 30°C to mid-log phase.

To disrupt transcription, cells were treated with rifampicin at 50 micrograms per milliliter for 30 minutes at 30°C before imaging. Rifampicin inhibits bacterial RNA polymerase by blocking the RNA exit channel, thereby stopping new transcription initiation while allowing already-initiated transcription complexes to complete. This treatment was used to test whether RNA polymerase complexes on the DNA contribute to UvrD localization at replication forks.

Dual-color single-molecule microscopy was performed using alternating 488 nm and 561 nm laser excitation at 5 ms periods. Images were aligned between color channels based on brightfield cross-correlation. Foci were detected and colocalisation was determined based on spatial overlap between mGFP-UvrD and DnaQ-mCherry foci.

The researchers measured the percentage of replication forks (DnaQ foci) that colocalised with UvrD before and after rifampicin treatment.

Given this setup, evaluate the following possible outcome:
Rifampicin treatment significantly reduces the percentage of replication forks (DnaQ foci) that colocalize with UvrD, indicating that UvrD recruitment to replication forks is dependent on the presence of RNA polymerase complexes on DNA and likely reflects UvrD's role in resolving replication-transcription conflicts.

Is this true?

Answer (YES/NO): YES